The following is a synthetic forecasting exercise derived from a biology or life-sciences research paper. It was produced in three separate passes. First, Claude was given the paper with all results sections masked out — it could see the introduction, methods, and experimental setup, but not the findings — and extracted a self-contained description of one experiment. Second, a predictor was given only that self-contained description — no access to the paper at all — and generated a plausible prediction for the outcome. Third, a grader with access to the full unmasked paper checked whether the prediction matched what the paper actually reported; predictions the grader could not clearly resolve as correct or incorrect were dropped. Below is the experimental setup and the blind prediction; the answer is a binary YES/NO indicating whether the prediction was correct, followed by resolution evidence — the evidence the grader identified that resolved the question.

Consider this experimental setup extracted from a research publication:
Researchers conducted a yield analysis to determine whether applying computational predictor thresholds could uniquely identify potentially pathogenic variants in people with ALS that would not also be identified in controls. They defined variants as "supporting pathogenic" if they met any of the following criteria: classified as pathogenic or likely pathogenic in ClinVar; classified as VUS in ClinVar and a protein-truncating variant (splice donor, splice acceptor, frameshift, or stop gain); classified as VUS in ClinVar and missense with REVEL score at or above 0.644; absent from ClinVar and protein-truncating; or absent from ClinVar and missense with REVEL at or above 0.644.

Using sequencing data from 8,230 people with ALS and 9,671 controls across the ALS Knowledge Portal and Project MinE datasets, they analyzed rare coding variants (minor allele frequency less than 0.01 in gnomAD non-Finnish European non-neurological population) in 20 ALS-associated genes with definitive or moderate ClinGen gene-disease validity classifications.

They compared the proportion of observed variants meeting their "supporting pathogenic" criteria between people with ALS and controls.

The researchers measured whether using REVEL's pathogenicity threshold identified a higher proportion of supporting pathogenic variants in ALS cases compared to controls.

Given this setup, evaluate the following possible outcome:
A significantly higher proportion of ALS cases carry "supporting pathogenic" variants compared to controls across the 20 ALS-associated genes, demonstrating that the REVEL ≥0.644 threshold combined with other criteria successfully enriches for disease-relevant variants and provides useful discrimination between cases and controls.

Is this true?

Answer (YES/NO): NO